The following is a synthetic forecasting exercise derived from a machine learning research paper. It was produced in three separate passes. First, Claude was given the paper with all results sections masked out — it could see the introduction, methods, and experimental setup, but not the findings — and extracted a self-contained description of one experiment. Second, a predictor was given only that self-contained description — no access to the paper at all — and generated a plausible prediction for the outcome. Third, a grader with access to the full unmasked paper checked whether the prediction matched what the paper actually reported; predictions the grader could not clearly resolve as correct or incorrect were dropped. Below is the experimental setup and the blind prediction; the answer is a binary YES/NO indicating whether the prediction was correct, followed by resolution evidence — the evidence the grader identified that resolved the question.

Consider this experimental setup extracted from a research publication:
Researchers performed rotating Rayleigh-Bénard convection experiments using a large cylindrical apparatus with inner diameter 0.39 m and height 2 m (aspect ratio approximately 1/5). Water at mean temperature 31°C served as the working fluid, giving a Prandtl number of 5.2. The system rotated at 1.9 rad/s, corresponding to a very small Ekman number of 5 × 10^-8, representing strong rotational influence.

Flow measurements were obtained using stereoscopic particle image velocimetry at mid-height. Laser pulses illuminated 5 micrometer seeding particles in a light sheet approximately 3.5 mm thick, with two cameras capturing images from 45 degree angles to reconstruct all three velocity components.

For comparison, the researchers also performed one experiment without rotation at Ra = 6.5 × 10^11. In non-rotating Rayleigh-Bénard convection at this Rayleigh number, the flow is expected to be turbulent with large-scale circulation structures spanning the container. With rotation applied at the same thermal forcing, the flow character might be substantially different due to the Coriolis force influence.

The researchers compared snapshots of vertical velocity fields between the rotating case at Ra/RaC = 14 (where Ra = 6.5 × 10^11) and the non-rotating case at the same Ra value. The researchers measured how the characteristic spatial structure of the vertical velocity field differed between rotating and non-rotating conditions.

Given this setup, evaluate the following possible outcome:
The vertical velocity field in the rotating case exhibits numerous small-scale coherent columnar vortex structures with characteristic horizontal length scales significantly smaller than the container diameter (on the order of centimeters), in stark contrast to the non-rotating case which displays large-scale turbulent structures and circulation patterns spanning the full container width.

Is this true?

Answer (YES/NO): NO